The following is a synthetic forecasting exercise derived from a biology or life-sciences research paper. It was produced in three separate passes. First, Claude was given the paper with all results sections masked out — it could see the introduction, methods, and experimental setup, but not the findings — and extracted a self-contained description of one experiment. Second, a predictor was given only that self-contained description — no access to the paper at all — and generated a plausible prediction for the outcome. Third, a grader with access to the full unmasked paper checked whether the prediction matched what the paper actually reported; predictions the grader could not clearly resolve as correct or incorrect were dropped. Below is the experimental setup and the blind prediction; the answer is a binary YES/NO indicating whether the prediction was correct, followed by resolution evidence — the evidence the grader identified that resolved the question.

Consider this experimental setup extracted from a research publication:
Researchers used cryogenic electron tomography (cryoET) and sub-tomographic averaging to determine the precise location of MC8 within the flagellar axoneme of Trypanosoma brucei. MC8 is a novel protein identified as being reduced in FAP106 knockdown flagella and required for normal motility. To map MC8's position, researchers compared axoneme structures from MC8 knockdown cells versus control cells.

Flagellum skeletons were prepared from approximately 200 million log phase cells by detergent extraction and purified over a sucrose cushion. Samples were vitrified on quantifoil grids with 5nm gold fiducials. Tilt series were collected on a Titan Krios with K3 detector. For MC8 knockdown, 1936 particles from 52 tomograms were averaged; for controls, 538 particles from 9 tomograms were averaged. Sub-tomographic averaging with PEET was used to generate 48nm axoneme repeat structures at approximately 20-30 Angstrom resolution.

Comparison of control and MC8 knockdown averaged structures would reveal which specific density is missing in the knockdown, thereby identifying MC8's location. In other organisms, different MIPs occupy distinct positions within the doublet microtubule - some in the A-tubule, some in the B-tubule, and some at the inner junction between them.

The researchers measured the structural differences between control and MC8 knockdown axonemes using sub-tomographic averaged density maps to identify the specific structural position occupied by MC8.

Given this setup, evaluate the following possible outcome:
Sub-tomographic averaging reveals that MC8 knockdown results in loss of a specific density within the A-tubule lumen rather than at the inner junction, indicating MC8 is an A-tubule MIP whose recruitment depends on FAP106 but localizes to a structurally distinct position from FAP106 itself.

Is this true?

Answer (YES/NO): NO